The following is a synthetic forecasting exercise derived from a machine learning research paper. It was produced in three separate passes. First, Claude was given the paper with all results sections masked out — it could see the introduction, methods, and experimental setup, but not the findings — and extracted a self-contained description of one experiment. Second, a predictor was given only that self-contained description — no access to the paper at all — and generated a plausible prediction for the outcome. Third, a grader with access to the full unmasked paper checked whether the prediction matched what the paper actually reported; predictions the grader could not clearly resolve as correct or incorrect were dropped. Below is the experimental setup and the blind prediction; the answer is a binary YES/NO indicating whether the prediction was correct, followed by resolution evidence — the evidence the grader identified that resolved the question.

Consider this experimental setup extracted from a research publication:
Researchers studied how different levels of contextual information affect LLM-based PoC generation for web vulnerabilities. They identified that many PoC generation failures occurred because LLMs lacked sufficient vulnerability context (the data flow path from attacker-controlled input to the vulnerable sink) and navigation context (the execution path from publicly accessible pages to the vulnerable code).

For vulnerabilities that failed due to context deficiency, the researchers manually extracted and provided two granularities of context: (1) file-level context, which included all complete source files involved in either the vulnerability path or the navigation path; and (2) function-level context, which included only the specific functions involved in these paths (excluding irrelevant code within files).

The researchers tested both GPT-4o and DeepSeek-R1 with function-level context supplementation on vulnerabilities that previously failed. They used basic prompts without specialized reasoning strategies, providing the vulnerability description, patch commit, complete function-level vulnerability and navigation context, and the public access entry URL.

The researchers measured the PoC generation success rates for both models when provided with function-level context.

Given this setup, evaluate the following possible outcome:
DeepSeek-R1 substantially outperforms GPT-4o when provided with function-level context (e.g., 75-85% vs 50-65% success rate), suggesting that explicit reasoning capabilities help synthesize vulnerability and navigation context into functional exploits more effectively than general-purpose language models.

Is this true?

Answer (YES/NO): NO